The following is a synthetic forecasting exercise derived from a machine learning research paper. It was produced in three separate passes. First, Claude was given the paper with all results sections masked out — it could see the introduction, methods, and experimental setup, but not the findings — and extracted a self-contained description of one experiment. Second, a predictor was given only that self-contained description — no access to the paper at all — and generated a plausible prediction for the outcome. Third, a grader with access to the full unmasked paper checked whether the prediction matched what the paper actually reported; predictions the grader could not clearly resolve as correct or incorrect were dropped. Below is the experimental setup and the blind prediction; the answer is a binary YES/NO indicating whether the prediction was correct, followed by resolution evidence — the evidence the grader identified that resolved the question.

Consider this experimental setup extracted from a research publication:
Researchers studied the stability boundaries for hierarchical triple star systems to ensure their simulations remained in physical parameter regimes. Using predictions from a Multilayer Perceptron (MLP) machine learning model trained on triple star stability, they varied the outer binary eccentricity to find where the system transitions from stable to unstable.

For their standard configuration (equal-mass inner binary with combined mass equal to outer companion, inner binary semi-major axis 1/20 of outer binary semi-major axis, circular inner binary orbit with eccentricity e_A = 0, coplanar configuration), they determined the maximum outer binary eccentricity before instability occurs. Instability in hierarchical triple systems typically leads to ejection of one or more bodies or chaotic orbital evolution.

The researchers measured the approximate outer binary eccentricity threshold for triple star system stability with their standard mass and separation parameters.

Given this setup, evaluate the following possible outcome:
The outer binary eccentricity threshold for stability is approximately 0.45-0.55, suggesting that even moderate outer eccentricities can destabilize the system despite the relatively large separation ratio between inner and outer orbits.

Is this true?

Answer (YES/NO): NO